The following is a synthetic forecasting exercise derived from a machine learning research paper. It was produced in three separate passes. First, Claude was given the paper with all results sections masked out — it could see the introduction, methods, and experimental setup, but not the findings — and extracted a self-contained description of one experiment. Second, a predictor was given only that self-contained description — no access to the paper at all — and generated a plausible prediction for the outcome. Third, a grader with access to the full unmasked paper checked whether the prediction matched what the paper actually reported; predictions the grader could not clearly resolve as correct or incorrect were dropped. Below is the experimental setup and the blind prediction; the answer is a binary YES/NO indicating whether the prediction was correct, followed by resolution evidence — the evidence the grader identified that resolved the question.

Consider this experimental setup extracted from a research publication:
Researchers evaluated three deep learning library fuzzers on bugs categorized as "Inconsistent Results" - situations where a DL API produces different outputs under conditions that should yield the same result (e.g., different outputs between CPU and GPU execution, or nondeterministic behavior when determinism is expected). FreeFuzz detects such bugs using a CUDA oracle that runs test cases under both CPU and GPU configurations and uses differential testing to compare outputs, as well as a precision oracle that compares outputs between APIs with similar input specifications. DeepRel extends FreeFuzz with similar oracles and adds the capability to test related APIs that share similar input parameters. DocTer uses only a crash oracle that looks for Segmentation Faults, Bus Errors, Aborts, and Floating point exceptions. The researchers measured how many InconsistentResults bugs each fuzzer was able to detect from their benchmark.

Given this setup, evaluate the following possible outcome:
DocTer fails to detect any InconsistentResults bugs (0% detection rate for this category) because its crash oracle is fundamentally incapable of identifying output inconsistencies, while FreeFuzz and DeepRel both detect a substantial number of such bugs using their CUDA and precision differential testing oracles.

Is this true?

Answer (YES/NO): NO